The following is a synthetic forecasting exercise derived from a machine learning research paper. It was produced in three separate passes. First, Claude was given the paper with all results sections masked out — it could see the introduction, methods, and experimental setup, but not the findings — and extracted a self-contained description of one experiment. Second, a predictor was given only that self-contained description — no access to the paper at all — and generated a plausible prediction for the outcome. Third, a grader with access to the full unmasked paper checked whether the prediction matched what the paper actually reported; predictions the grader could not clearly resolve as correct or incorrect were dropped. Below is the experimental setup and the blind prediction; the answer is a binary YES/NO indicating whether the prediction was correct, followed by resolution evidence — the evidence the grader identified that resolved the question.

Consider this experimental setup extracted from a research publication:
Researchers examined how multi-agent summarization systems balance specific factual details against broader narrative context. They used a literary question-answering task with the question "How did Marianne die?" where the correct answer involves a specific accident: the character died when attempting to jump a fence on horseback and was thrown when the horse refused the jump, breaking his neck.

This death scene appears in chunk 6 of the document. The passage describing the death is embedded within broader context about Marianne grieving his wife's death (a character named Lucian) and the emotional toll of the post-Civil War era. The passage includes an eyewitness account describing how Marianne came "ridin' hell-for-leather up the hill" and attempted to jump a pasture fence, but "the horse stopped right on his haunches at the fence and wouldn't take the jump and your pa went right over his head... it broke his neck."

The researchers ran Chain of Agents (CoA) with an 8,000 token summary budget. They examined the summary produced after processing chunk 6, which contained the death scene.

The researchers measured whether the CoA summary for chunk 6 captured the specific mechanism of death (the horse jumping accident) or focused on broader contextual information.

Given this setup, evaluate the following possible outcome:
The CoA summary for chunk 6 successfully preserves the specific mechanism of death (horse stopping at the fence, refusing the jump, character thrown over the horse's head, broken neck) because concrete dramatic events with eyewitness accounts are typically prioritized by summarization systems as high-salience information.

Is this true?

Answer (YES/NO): NO